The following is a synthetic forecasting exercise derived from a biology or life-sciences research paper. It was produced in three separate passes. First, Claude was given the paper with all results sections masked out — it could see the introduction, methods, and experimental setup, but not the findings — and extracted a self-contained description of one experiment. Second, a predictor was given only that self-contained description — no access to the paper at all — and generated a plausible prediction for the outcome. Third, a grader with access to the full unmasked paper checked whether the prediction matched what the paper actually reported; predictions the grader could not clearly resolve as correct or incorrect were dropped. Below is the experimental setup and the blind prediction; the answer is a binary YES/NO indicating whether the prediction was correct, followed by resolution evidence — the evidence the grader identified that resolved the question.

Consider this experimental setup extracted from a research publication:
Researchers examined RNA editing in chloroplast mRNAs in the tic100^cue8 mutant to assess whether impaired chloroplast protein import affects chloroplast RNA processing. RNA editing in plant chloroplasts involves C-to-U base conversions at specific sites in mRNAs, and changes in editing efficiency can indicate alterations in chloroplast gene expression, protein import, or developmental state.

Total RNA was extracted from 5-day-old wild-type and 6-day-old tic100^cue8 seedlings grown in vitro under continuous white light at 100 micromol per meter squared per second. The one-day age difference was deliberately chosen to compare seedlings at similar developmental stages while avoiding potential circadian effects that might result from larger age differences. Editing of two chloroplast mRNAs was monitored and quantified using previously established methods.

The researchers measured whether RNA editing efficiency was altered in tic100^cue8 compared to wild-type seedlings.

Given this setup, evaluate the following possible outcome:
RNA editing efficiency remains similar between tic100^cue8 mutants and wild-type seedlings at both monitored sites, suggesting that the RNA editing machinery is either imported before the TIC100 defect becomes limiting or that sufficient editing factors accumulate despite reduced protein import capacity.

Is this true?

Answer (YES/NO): NO